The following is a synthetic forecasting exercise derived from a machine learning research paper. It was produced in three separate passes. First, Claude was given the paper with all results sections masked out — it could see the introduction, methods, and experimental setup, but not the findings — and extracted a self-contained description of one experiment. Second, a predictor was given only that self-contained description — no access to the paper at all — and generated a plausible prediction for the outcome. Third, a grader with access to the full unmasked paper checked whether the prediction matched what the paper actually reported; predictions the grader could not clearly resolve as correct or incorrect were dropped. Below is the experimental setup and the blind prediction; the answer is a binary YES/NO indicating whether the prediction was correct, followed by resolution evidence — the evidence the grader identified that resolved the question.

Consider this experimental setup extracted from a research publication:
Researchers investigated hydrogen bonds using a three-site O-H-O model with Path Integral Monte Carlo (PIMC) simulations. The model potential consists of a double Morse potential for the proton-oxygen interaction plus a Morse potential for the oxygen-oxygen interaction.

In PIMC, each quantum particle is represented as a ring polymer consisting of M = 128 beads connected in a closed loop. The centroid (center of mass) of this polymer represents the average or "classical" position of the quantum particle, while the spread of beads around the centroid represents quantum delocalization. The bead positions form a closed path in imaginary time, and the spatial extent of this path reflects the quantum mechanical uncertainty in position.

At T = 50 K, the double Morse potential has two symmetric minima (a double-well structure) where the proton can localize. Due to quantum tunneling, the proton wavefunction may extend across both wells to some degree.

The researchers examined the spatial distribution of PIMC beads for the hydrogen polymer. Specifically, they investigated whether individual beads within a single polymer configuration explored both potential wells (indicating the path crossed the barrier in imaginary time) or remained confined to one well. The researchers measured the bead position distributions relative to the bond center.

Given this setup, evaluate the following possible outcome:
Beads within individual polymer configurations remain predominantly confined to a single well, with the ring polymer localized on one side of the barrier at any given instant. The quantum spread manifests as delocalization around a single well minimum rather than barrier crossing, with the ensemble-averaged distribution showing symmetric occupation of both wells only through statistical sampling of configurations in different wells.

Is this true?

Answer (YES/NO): NO